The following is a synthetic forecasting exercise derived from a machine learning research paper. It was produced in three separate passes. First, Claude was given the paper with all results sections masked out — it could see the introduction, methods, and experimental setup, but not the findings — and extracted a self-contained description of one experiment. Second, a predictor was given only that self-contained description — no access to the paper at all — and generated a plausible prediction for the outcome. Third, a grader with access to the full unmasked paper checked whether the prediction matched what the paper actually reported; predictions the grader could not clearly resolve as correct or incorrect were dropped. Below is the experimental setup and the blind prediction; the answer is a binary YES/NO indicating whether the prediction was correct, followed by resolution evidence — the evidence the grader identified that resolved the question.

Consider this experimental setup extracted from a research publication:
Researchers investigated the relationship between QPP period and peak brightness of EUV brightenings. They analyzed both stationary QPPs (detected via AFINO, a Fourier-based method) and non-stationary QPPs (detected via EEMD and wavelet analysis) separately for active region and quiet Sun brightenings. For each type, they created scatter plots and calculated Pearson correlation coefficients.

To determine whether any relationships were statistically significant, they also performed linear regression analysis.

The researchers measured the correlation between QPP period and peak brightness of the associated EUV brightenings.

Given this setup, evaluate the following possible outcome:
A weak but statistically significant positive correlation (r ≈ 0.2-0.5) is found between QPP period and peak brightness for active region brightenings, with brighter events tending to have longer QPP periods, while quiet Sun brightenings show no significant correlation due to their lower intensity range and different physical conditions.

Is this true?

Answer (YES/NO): NO